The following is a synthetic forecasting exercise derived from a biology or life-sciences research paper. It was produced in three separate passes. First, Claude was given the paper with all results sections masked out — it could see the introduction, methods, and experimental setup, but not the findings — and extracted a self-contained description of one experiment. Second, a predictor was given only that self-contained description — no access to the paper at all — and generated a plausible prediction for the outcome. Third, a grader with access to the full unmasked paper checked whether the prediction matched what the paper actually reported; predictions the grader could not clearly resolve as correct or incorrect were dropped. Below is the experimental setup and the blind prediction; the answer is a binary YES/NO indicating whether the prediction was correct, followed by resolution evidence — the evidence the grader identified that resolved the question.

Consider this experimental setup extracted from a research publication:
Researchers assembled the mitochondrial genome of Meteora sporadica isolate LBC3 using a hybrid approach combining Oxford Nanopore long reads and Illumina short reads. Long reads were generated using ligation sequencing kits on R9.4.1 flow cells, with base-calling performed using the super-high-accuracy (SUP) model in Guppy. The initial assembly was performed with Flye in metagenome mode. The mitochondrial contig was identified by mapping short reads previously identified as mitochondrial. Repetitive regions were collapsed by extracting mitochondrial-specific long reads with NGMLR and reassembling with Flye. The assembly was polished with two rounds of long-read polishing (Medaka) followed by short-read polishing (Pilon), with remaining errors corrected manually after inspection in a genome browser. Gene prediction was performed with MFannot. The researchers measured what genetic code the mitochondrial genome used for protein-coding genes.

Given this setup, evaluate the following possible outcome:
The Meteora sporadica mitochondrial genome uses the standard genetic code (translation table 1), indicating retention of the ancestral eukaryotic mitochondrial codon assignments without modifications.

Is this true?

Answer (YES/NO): YES